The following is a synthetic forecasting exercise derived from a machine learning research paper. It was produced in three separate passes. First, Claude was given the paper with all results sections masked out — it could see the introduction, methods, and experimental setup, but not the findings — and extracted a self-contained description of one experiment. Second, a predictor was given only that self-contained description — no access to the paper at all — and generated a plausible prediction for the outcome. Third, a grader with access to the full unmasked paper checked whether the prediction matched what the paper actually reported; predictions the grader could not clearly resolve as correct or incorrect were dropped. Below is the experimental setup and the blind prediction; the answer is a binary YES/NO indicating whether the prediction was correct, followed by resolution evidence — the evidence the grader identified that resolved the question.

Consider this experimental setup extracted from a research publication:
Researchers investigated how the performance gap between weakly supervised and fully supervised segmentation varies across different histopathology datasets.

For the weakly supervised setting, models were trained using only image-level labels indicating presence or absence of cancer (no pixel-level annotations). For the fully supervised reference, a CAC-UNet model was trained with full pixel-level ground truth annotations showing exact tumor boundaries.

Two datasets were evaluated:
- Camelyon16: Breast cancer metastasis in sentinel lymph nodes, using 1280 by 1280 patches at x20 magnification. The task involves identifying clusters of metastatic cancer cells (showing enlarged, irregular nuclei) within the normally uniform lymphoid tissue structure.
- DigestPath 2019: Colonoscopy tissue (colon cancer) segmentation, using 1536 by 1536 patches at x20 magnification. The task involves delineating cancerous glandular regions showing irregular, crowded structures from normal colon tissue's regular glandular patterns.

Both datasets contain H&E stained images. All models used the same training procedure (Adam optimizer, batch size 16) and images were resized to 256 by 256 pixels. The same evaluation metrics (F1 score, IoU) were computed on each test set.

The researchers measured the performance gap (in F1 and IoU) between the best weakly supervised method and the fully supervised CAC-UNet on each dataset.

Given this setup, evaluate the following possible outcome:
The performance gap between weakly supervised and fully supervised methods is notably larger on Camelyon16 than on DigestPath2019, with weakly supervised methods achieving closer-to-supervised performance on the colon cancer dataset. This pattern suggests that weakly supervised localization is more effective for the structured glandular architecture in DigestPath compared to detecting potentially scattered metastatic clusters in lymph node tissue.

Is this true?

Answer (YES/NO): NO